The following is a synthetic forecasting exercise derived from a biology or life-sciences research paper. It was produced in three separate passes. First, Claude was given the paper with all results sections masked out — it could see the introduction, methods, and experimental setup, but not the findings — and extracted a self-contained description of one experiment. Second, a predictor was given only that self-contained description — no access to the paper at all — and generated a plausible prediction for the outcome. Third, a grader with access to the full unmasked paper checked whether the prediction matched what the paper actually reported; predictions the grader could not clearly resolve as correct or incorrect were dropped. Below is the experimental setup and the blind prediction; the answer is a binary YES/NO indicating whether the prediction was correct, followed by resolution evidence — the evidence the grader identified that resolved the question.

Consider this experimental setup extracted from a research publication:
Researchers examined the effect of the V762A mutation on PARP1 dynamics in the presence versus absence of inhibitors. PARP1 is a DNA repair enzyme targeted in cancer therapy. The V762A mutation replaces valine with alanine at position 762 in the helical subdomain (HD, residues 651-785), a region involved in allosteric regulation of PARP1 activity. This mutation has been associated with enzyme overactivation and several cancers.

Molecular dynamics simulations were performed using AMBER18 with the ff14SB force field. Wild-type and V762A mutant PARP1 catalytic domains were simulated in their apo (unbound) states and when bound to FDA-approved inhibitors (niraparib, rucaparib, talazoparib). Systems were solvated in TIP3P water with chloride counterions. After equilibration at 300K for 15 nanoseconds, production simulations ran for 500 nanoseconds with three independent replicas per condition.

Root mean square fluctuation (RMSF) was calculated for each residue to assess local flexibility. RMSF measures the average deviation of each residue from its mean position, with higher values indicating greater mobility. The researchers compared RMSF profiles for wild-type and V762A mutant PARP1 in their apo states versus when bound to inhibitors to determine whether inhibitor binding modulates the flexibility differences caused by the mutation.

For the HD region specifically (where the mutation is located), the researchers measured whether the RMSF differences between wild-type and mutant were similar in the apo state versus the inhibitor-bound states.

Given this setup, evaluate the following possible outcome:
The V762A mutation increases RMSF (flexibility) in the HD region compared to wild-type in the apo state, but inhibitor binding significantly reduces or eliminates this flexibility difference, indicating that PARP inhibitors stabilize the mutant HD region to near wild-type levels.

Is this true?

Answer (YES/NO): NO